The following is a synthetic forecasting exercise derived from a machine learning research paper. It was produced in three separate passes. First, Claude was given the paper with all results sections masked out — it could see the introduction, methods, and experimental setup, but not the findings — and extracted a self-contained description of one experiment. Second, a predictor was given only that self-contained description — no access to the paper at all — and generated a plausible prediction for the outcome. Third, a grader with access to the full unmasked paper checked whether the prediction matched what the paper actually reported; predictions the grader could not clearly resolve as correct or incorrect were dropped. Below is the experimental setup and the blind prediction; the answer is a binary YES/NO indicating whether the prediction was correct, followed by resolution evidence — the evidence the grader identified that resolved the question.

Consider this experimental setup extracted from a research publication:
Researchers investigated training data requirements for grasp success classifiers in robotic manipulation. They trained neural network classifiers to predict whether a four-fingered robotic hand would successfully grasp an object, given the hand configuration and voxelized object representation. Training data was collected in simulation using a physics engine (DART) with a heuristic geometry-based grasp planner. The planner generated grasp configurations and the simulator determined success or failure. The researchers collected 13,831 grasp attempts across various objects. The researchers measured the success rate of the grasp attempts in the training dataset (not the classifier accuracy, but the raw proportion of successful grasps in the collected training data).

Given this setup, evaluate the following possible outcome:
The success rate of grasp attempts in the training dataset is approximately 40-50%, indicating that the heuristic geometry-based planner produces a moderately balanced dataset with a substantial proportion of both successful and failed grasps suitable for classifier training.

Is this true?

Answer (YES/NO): NO